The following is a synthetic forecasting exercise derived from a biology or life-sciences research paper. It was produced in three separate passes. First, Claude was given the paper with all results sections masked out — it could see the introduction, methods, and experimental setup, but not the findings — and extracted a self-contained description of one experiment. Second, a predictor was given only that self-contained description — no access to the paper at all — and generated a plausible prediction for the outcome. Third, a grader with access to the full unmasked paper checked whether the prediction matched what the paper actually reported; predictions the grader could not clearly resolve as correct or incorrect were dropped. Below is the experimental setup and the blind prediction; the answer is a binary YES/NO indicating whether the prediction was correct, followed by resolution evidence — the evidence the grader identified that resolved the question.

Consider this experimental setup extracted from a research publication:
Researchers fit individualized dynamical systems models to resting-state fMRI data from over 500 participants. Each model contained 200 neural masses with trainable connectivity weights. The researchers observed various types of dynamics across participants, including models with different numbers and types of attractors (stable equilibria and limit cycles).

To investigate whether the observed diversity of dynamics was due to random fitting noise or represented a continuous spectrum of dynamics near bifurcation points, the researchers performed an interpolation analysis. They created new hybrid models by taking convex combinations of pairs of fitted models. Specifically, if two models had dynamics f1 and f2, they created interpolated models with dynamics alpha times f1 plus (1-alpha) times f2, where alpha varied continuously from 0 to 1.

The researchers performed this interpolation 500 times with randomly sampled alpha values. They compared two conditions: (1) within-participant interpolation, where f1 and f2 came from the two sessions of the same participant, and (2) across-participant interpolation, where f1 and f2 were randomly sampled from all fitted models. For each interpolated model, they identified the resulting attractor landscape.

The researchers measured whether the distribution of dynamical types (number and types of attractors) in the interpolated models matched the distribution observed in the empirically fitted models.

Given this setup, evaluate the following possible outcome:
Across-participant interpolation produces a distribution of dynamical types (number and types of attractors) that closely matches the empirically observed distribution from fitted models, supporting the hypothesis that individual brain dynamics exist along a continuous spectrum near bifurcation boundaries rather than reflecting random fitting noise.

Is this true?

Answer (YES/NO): YES